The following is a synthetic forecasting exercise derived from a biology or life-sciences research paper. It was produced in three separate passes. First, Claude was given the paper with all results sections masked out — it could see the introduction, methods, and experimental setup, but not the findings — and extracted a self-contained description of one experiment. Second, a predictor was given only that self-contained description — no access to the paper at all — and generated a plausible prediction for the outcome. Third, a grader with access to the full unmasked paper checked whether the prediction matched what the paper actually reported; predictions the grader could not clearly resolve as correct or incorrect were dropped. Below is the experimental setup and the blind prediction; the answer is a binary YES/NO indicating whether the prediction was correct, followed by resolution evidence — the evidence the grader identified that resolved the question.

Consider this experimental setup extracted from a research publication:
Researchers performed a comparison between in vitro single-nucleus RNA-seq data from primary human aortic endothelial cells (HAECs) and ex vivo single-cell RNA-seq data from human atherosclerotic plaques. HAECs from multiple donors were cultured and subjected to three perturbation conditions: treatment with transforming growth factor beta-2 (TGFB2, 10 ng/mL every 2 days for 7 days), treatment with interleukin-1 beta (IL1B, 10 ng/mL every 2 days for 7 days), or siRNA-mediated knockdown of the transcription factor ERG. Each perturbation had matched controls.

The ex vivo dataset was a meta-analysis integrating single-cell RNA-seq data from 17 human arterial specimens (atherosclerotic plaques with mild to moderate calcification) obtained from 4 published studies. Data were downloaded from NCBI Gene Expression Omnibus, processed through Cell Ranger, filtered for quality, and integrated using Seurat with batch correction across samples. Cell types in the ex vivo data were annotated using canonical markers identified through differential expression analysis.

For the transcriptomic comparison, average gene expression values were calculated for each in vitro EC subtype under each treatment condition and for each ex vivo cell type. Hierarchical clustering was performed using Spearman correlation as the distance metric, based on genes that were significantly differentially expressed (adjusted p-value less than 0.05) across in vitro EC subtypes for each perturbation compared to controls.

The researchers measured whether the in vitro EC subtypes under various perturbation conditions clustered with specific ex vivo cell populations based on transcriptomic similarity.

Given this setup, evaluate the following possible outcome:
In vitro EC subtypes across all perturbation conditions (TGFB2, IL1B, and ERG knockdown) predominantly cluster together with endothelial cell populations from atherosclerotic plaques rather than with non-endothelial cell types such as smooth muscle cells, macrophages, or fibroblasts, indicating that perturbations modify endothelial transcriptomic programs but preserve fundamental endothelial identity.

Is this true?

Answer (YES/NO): NO